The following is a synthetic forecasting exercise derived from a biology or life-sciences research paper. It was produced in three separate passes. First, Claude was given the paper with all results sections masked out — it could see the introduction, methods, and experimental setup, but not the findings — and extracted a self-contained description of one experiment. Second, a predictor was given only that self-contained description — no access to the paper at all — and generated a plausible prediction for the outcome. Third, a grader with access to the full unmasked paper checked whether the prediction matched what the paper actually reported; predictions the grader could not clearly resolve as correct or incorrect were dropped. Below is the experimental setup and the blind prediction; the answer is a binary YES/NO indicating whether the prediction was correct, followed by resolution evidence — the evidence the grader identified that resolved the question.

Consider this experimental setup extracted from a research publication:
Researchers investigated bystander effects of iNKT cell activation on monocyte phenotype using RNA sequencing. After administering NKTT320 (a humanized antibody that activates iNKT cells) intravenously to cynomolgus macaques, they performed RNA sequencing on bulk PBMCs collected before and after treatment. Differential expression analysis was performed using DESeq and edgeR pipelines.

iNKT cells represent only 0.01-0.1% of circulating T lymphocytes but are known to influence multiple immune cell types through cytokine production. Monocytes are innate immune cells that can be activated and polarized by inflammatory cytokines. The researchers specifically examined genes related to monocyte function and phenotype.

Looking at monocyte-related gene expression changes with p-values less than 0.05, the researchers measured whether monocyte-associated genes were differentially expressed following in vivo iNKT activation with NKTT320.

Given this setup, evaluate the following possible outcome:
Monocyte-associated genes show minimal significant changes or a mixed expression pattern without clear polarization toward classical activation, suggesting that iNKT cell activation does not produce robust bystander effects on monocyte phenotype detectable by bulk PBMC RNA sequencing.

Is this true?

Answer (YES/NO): NO